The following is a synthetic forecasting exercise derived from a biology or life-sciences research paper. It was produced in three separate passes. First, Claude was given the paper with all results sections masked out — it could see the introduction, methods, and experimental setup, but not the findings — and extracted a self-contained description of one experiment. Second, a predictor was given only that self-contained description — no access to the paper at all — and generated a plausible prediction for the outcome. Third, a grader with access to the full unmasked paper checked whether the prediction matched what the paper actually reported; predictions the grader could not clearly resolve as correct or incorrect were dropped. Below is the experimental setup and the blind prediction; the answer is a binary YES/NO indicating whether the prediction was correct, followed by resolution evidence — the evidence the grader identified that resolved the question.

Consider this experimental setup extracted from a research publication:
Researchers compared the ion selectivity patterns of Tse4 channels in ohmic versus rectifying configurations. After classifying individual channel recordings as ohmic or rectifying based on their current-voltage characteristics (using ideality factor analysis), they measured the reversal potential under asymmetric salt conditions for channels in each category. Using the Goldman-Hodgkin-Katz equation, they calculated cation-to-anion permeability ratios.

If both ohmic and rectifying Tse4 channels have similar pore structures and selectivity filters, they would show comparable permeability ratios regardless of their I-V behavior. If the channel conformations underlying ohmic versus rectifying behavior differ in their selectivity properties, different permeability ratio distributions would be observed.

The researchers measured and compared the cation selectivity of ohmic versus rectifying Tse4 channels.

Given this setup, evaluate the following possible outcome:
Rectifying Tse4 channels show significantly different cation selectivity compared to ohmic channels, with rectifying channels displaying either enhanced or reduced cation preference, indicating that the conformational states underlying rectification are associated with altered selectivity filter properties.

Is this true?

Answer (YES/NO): YES